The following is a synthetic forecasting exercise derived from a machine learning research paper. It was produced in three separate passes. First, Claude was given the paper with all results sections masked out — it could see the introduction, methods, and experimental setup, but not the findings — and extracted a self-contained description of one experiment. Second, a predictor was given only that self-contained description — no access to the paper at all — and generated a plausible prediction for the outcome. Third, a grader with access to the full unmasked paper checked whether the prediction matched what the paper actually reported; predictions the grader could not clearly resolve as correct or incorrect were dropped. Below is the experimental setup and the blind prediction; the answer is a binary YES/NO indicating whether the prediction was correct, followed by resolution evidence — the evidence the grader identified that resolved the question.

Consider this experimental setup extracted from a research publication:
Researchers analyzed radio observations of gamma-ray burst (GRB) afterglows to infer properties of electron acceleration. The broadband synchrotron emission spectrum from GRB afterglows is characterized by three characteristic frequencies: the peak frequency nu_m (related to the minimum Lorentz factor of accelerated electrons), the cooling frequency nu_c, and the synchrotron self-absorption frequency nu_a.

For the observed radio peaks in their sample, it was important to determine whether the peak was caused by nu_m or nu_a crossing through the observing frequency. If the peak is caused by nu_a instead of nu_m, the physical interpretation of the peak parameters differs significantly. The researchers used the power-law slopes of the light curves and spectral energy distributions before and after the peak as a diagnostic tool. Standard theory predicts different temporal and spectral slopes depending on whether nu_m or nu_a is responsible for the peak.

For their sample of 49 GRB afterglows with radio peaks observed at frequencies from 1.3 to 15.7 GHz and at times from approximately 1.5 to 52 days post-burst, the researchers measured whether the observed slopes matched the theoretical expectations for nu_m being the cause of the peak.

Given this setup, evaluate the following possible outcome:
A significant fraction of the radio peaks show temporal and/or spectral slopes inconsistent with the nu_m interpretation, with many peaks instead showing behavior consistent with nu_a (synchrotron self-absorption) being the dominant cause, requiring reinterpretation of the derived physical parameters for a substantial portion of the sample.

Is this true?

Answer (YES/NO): NO